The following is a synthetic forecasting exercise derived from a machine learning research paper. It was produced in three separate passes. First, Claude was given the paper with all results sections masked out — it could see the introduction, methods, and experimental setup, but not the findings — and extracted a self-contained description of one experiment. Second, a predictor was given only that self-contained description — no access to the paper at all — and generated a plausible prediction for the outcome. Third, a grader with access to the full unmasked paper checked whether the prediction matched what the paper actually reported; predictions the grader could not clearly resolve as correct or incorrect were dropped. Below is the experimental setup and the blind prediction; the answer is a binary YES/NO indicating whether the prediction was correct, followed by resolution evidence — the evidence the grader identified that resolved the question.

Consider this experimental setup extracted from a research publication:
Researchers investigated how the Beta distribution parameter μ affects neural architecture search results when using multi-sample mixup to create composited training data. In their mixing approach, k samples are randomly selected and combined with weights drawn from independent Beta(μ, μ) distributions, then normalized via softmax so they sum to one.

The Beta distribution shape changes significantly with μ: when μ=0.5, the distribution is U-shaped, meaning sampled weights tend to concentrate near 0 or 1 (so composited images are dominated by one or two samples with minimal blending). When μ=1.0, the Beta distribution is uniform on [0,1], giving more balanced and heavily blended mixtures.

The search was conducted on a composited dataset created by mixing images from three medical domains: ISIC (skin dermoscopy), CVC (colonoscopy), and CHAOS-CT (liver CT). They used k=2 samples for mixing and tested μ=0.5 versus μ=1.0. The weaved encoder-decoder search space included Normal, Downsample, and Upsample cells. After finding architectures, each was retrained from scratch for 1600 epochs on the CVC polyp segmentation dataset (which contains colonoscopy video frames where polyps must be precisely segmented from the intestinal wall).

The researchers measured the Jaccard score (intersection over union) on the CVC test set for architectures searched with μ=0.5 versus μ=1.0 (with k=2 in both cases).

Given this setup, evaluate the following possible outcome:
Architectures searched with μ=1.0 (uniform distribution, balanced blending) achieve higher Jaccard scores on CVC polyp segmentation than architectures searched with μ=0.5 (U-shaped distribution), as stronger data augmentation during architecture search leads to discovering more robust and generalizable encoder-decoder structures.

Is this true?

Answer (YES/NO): NO